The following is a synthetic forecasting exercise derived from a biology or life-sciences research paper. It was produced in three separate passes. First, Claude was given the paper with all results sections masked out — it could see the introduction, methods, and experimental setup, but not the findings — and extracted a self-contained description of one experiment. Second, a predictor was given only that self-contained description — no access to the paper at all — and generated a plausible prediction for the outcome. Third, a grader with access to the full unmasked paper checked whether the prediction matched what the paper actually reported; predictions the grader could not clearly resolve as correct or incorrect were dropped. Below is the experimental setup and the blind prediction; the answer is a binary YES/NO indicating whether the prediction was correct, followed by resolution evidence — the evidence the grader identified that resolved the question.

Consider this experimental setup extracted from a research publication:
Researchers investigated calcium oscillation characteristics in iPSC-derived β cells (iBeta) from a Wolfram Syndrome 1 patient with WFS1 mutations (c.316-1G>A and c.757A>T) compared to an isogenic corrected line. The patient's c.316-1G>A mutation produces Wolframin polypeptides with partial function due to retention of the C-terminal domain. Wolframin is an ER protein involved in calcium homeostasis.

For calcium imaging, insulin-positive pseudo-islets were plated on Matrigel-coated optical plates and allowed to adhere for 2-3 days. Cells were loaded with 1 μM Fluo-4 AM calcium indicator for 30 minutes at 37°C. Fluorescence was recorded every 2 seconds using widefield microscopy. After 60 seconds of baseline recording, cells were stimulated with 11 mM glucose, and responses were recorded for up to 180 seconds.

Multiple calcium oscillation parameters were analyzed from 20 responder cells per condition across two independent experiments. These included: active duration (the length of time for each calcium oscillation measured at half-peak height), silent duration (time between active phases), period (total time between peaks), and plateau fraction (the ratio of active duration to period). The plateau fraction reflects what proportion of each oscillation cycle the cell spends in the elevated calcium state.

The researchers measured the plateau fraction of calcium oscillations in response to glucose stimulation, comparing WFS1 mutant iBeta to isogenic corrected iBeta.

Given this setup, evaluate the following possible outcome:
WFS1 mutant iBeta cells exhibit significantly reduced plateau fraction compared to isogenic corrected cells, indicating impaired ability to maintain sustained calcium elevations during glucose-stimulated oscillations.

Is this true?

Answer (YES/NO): NO